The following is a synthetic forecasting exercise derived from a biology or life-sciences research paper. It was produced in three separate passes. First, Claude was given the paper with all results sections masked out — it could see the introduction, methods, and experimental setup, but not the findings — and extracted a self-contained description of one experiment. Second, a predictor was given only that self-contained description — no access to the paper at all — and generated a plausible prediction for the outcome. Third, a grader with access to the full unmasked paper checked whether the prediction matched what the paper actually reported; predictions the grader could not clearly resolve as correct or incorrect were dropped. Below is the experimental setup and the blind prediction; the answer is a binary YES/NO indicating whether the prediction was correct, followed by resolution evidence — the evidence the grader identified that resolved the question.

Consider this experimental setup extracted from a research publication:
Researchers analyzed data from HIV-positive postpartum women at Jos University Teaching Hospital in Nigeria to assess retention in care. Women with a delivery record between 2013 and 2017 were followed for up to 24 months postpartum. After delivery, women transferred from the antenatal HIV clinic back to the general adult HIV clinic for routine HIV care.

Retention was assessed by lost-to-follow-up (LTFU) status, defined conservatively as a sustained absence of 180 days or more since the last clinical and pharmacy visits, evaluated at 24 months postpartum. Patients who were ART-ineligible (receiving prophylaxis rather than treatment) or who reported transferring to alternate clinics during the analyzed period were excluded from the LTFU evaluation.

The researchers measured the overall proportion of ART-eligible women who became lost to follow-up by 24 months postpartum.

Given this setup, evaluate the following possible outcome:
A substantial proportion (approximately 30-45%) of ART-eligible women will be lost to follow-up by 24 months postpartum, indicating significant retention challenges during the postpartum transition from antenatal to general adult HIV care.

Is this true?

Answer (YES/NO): NO